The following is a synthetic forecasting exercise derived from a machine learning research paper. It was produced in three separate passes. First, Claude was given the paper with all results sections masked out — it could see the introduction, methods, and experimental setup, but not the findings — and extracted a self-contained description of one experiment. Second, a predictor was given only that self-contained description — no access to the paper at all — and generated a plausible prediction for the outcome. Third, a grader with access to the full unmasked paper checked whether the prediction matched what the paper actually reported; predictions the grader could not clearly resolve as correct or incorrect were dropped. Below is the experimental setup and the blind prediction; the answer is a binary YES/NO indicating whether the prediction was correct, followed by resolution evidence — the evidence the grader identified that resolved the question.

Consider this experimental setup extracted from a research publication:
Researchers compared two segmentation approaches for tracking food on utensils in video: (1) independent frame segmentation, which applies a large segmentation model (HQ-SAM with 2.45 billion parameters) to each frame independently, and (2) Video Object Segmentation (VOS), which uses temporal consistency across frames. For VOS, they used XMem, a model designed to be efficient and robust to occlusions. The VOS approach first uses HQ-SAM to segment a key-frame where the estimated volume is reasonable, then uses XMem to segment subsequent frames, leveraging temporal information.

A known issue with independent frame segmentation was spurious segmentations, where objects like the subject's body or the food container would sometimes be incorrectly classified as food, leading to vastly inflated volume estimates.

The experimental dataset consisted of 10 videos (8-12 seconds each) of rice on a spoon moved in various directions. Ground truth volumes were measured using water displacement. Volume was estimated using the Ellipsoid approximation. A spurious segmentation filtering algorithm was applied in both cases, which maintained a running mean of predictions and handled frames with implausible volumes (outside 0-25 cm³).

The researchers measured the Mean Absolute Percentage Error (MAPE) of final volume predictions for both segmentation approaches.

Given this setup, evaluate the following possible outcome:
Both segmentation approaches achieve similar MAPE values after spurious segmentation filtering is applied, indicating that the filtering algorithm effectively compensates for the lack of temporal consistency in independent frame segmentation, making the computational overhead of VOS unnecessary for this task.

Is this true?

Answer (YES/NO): NO